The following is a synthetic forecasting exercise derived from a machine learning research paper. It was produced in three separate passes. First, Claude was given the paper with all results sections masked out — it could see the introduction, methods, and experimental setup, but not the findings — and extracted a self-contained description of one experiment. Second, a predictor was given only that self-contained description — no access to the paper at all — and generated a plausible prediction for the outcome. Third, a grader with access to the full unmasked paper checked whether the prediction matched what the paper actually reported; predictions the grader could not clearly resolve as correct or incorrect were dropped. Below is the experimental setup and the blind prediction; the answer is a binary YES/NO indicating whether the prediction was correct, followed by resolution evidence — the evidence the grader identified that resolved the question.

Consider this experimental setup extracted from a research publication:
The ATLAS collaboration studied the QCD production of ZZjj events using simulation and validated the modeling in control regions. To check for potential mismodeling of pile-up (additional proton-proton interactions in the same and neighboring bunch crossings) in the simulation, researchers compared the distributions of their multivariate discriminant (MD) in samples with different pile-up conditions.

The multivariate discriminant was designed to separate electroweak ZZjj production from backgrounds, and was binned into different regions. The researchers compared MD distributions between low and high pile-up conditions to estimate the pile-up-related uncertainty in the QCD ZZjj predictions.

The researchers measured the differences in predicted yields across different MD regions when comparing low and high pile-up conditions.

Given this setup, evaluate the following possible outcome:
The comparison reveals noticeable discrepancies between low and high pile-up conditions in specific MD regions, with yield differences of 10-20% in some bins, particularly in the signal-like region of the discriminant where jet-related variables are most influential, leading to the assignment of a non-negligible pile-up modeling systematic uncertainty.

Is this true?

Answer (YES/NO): NO